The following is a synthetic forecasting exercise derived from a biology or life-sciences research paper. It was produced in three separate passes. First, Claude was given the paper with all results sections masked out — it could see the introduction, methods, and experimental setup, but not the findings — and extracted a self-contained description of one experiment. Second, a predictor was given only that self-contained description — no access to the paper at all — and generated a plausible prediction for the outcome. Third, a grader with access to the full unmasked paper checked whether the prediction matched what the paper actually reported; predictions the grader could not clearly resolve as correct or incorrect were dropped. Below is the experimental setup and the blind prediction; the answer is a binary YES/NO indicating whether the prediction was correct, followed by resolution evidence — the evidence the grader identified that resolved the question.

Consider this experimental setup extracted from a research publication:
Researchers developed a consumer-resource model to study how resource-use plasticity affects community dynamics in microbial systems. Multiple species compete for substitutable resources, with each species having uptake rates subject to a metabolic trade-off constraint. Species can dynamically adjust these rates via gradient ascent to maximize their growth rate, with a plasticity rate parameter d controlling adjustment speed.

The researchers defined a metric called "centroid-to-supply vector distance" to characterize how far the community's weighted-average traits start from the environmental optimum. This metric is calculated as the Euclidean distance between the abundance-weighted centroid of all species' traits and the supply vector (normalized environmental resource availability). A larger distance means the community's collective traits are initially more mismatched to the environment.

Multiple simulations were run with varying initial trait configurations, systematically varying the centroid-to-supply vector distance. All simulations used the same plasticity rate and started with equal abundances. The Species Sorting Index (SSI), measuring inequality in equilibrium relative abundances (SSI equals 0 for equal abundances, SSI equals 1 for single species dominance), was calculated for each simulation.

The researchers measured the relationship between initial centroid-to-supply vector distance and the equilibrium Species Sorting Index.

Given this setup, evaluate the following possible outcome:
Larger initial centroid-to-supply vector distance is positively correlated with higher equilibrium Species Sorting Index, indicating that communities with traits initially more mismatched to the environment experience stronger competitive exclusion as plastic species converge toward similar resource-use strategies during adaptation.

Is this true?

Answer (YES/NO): NO